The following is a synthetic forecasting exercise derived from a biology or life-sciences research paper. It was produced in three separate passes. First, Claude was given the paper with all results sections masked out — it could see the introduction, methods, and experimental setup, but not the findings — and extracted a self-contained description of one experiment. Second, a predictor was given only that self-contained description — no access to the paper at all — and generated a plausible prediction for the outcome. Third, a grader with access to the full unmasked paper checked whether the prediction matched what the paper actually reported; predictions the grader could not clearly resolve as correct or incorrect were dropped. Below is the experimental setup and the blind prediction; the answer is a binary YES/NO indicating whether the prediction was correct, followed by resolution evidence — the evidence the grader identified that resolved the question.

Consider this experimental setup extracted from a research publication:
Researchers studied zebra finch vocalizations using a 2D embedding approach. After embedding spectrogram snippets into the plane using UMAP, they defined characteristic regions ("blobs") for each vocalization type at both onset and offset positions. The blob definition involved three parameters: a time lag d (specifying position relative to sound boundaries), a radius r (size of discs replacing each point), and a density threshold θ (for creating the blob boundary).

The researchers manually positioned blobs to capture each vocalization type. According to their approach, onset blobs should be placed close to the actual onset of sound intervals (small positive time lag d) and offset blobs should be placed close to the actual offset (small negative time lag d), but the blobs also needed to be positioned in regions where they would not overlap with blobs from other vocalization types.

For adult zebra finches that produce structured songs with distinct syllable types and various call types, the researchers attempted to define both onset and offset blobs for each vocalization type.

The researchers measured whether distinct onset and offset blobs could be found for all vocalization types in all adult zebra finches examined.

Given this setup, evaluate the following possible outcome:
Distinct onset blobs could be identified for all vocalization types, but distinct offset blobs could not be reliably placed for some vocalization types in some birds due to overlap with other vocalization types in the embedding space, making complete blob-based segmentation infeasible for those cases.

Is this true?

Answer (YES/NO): NO